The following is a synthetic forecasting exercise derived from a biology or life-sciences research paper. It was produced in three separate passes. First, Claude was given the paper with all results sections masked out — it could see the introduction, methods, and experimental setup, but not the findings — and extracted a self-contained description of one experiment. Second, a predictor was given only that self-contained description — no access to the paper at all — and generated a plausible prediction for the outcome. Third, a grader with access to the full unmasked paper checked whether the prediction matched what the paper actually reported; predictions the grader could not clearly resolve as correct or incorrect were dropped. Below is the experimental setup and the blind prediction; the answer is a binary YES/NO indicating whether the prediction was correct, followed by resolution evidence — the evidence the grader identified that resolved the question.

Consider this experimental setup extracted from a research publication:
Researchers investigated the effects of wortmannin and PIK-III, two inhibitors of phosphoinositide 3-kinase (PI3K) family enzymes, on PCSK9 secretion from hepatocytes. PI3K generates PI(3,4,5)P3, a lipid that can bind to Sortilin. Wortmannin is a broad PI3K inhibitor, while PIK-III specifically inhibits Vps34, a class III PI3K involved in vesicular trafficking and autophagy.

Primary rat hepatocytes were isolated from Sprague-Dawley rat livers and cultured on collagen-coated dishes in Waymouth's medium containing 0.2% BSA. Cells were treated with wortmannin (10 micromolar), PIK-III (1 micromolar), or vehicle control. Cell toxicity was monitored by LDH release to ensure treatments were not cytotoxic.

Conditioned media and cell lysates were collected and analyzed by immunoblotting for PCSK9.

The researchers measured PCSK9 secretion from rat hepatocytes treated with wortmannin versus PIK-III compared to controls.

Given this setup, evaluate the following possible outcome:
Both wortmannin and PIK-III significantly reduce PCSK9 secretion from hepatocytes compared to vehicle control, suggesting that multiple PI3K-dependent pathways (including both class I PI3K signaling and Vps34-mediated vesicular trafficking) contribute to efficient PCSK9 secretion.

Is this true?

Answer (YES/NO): NO